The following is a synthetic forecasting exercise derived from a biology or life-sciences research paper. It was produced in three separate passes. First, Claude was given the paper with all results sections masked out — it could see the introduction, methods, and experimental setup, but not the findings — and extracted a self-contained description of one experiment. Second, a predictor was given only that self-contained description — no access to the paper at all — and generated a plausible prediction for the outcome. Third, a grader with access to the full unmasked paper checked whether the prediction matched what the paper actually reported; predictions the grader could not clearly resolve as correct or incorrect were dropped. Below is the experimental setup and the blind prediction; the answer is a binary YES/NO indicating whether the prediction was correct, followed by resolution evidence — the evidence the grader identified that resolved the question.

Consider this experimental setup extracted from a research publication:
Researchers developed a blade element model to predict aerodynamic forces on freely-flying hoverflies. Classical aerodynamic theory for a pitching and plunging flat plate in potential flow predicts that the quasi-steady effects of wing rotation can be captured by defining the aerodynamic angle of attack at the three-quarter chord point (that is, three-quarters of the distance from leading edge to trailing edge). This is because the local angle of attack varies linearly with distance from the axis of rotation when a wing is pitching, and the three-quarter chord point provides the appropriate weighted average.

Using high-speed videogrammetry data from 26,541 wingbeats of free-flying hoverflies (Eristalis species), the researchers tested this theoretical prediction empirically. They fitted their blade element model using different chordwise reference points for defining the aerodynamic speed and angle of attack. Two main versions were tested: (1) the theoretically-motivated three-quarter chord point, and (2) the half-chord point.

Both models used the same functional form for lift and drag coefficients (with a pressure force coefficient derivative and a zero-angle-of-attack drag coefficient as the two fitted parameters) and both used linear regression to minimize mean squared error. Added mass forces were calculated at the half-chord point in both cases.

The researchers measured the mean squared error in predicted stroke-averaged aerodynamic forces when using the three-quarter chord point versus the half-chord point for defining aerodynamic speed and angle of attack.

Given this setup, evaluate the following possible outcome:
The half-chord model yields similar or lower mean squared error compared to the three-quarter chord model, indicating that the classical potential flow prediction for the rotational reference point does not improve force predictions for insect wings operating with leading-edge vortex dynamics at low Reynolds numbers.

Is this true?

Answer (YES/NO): NO